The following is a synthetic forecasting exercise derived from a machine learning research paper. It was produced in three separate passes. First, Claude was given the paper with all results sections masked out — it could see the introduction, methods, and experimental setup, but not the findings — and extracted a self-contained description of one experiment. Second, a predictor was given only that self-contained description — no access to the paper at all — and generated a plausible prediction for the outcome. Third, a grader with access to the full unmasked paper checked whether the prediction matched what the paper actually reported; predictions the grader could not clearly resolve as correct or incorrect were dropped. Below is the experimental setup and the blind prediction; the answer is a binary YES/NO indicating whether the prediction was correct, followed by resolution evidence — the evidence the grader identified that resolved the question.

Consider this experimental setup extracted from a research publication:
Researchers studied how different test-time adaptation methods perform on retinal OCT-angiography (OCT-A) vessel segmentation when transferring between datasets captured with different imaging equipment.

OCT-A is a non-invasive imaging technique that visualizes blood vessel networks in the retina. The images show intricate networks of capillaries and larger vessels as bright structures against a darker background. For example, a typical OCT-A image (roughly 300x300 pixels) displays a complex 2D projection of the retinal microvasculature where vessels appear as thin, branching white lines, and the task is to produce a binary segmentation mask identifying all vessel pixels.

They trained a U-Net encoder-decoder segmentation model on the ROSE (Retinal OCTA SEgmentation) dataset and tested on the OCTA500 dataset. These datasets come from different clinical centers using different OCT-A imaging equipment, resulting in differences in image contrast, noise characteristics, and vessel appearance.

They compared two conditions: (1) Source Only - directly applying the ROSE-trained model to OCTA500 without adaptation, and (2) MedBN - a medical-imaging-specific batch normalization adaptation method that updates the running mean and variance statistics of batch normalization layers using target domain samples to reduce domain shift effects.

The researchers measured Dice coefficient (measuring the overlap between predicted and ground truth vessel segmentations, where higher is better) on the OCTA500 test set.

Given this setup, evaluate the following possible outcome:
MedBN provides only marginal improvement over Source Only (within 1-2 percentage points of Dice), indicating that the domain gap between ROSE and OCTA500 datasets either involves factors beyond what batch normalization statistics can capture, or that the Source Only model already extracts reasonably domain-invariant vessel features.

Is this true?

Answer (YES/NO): NO